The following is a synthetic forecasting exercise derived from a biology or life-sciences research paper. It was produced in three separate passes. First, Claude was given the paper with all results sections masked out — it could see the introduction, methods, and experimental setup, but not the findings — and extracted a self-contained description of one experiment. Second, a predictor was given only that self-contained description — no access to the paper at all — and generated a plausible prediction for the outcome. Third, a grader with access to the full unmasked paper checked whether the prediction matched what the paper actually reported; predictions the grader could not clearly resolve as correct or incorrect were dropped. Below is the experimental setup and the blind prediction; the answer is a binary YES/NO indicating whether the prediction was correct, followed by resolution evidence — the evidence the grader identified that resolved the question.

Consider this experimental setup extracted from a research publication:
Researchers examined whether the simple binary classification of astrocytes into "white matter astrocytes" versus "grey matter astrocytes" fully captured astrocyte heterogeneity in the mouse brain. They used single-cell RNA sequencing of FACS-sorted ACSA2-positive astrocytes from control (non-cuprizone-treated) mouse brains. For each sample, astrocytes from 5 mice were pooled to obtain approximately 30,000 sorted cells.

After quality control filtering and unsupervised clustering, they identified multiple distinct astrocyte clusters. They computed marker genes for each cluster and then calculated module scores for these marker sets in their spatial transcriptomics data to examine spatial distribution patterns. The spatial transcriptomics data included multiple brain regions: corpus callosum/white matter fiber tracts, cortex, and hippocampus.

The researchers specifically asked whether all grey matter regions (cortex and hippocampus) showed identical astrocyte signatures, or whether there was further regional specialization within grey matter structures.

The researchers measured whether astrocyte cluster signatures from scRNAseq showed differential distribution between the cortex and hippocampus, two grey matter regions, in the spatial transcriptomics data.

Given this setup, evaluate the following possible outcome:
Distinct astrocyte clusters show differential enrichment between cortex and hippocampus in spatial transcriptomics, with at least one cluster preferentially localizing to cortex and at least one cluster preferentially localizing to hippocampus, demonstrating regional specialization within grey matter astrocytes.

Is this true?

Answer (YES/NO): NO